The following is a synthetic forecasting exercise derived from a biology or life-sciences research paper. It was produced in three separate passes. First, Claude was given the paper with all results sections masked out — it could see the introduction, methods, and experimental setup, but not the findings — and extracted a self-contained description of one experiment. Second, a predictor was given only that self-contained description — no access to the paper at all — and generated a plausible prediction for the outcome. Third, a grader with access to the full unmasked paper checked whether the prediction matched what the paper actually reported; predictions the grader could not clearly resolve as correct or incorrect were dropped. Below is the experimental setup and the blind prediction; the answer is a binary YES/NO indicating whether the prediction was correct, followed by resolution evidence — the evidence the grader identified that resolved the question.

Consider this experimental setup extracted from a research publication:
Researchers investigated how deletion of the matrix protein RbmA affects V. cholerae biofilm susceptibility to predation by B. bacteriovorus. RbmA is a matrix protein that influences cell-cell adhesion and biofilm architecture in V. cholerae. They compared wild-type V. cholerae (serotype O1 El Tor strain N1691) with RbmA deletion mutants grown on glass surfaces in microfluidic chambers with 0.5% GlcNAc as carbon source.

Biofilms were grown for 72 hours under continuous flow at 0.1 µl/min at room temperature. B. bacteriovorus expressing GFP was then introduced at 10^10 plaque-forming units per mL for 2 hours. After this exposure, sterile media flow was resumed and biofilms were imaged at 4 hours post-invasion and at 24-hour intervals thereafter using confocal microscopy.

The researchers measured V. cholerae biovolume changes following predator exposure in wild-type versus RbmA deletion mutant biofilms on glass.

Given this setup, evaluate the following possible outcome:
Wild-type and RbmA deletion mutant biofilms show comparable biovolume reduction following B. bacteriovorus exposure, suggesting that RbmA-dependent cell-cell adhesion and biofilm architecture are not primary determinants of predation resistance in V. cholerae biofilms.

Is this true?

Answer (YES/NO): NO